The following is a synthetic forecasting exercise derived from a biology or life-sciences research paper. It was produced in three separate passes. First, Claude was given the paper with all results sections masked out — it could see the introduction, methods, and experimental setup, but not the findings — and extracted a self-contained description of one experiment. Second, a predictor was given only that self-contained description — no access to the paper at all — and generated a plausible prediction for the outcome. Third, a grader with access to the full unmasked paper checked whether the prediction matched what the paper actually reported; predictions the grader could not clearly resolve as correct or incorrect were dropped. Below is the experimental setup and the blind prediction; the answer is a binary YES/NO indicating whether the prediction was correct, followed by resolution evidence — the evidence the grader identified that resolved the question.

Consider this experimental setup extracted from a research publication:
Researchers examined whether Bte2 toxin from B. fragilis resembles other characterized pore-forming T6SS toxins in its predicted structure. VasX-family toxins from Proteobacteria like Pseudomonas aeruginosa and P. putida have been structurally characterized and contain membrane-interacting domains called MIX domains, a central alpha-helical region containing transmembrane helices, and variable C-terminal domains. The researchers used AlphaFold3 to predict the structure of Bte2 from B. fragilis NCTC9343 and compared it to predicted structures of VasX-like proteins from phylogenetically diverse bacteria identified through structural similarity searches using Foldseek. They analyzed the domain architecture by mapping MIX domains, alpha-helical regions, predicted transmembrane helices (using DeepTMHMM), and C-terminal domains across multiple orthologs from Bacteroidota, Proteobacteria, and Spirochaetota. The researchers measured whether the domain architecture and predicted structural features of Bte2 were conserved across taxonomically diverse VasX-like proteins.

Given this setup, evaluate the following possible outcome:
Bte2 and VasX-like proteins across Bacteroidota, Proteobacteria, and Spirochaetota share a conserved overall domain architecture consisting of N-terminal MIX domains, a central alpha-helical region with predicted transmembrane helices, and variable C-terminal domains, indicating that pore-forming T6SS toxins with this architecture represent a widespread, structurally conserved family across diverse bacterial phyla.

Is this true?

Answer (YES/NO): YES